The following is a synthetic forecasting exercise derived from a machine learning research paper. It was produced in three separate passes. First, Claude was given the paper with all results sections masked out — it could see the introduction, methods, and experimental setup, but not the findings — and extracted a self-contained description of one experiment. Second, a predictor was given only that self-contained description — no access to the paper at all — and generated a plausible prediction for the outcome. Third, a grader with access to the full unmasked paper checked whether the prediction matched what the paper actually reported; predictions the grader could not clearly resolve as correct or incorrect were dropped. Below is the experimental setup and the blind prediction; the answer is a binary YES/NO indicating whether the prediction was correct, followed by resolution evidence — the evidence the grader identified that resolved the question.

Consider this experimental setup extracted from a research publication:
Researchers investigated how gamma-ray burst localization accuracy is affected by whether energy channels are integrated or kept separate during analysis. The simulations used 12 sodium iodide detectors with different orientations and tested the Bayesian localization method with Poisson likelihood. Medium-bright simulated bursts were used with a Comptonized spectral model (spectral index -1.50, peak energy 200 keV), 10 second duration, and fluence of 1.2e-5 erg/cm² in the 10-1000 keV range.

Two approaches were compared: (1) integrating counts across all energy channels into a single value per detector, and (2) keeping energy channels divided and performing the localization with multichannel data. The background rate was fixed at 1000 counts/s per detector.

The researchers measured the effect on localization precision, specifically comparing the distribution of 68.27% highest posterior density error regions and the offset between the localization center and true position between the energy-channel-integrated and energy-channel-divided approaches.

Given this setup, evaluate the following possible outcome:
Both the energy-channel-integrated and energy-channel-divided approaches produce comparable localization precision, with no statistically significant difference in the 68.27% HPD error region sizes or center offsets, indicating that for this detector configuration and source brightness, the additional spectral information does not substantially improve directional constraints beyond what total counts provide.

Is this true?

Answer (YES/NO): NO